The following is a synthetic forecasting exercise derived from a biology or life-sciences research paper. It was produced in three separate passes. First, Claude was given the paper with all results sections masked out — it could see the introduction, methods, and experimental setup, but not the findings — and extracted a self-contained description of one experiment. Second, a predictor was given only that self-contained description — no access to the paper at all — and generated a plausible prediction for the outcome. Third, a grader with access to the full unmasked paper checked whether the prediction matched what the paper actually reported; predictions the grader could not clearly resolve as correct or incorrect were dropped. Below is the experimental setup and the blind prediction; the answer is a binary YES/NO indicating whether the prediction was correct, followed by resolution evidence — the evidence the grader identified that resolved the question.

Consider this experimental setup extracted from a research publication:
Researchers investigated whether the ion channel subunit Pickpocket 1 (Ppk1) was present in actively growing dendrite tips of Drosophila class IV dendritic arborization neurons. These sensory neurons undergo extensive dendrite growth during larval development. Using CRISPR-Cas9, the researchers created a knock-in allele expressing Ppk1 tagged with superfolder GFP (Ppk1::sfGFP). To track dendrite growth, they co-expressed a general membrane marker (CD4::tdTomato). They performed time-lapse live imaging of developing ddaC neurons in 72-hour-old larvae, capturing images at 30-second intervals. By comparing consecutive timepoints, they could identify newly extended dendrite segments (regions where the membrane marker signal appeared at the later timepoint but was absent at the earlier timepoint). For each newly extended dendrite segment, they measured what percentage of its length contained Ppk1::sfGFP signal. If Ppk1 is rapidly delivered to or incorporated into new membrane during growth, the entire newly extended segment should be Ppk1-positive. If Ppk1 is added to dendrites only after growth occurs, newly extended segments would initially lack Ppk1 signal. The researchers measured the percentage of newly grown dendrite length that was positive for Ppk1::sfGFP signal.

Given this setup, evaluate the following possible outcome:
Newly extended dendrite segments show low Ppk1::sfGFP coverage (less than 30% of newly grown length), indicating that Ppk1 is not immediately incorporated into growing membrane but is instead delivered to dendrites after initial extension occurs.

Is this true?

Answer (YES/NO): NO